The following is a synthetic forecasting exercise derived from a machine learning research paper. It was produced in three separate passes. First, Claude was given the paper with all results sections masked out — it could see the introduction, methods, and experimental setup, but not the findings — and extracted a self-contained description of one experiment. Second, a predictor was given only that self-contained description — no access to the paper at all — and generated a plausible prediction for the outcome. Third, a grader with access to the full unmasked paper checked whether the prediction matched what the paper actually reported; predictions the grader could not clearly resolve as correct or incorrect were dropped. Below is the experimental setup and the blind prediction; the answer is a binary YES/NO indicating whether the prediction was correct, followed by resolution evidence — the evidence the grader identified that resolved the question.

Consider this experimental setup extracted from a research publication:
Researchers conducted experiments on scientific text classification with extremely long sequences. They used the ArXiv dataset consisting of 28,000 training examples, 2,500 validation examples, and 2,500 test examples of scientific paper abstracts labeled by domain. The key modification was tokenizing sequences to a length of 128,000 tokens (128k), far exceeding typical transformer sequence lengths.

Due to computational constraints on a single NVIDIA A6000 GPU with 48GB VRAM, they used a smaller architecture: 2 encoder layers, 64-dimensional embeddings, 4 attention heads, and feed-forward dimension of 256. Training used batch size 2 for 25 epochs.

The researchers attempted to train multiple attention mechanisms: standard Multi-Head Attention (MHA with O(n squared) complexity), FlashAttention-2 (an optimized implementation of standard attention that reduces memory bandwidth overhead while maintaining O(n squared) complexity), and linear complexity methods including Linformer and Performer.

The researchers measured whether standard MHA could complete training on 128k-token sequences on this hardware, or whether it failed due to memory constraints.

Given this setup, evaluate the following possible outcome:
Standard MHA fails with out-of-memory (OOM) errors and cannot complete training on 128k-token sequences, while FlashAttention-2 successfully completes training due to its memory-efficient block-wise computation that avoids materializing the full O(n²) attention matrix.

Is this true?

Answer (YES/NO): NO